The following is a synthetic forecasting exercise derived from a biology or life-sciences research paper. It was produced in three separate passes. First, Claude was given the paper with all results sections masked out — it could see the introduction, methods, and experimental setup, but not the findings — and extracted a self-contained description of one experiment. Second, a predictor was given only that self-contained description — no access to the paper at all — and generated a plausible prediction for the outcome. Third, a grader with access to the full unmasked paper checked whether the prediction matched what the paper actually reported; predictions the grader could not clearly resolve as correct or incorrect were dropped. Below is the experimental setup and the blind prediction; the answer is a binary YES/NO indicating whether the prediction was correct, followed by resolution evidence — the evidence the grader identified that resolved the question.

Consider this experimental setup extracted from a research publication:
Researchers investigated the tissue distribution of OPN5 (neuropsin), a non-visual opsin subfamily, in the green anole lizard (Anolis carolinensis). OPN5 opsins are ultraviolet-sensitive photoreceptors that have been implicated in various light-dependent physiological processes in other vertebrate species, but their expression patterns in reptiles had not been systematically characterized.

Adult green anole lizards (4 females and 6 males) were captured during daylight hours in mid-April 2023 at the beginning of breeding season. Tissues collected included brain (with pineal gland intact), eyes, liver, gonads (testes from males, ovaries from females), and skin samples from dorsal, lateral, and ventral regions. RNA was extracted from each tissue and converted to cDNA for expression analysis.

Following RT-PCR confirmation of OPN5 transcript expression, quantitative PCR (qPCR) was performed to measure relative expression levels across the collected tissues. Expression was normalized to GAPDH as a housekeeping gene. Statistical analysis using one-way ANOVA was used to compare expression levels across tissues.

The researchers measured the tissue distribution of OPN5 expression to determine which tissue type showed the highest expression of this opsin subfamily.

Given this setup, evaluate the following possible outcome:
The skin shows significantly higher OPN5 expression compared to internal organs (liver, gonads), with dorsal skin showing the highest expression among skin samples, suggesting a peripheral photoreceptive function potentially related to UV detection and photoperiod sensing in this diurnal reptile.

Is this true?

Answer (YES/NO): NO